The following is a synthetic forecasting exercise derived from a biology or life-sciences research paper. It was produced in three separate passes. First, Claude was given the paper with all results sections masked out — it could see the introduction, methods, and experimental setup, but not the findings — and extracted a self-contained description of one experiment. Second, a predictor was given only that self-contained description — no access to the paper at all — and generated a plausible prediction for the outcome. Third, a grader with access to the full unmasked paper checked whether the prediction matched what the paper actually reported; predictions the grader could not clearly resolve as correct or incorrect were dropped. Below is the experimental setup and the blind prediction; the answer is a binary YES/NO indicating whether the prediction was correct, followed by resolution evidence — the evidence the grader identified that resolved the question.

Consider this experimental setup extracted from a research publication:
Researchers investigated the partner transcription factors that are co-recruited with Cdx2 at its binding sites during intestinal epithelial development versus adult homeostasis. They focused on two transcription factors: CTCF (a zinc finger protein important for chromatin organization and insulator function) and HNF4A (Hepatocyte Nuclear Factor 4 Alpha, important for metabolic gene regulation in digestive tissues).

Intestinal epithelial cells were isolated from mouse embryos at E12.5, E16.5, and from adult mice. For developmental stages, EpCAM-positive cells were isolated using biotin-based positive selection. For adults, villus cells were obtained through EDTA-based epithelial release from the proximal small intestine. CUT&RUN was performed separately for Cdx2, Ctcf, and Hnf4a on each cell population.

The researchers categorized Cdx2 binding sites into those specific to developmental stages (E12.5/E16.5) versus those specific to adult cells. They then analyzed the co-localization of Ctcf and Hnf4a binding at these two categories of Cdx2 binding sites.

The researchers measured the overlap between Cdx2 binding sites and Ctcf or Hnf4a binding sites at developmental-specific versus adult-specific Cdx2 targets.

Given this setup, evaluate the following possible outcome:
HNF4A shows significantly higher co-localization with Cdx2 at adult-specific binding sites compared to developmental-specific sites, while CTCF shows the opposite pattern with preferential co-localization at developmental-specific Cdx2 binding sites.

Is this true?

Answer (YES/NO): NO